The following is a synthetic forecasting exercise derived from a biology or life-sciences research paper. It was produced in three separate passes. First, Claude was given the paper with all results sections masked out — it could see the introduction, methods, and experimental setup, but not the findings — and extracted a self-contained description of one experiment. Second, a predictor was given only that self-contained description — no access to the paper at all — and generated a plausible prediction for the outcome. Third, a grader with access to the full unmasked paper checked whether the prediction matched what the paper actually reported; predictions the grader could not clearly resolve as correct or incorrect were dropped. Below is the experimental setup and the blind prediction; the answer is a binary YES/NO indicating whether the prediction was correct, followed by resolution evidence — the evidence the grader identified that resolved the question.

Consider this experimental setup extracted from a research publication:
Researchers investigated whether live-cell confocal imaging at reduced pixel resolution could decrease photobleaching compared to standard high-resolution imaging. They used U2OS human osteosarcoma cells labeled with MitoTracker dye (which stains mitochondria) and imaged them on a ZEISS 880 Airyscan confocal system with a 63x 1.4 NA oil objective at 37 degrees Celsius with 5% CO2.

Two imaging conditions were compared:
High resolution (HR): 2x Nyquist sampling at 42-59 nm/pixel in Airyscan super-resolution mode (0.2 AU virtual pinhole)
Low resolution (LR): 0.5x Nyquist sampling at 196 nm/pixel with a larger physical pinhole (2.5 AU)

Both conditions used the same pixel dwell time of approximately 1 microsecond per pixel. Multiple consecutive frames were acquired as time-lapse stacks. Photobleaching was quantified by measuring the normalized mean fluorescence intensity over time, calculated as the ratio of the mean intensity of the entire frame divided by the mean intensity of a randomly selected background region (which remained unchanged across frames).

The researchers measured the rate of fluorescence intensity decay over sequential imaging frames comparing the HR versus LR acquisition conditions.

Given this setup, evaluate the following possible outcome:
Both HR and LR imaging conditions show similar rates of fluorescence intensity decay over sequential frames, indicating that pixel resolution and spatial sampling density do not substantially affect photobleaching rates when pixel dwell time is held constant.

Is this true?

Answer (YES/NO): NO